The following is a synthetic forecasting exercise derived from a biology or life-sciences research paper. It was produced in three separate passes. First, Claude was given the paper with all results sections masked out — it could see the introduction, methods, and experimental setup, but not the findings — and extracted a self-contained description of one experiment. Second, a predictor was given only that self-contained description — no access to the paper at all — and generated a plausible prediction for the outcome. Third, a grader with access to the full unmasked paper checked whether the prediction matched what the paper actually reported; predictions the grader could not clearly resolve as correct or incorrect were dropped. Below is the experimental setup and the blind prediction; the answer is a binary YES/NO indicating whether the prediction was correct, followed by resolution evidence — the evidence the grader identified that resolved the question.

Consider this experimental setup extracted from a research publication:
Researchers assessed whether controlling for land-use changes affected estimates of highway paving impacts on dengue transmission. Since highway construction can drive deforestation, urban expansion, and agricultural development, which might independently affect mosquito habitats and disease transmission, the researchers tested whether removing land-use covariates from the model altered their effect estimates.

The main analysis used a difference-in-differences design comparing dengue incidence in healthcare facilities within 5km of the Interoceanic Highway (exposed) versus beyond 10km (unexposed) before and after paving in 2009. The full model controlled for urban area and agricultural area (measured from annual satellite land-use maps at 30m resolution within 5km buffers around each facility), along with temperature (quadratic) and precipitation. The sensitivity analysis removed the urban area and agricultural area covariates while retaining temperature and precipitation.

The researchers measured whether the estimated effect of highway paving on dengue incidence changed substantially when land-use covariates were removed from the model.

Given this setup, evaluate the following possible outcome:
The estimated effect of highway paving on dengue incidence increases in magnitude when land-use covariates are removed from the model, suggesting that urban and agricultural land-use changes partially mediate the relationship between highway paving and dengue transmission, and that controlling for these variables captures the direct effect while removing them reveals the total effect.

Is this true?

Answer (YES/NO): NO